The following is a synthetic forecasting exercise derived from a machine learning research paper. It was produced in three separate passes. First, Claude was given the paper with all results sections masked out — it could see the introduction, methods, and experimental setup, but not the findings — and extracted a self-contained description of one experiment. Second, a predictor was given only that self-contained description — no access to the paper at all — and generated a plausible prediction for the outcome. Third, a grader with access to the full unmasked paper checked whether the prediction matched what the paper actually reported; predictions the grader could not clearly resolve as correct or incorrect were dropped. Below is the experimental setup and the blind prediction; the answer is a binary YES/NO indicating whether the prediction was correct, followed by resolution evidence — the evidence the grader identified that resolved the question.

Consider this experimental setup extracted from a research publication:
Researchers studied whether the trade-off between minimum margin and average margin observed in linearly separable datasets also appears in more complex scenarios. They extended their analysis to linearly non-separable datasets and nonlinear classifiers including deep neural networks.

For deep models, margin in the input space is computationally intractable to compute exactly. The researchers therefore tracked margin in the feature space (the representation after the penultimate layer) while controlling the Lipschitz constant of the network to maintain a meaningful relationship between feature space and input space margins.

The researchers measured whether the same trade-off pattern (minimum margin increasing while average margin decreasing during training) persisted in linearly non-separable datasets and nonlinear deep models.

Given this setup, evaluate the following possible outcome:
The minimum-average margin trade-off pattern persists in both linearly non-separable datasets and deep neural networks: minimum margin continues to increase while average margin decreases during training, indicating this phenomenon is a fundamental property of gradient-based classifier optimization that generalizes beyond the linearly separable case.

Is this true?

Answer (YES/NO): YES